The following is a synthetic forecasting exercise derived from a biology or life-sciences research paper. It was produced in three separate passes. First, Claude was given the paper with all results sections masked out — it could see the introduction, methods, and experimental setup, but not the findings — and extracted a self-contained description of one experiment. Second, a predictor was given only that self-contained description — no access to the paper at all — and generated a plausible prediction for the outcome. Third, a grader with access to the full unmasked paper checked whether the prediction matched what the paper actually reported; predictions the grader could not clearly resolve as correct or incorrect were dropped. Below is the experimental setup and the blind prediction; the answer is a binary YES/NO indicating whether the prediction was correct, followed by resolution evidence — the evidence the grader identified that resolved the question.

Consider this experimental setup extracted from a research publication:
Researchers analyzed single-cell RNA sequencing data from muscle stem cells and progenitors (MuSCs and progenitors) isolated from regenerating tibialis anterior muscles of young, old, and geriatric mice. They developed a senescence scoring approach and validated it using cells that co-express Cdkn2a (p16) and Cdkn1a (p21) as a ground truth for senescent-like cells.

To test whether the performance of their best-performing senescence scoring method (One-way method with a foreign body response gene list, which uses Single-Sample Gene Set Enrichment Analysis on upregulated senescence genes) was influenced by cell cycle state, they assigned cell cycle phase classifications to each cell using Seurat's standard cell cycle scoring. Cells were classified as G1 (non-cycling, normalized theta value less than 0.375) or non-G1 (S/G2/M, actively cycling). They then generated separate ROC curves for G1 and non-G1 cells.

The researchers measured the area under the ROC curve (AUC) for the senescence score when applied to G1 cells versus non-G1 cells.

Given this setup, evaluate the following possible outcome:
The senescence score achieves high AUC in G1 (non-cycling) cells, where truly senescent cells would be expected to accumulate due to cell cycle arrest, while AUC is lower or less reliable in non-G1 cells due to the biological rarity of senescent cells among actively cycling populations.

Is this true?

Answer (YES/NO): NO